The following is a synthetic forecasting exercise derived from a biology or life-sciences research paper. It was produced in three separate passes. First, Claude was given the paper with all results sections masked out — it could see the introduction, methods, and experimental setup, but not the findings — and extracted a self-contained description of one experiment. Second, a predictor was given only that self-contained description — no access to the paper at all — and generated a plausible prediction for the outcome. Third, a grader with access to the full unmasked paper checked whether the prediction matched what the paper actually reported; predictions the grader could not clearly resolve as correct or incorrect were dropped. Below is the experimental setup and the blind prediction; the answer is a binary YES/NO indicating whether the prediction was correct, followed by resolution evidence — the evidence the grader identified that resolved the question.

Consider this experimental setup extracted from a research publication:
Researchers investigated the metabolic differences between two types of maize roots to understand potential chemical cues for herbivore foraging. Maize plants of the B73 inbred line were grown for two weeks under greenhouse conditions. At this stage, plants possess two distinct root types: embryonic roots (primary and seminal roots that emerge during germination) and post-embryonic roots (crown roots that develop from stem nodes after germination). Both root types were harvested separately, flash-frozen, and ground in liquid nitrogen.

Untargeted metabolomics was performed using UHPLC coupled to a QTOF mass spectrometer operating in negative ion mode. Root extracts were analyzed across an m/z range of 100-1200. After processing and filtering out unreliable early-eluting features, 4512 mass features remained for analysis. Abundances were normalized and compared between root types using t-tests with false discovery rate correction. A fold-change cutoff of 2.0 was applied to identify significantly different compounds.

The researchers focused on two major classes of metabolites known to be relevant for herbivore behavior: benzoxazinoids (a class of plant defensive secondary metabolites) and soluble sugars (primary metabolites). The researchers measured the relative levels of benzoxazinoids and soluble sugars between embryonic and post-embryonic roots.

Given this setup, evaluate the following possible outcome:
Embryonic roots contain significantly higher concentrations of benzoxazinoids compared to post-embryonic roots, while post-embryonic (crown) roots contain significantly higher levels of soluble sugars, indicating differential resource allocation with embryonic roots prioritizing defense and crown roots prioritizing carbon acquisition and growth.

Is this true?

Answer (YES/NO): NO